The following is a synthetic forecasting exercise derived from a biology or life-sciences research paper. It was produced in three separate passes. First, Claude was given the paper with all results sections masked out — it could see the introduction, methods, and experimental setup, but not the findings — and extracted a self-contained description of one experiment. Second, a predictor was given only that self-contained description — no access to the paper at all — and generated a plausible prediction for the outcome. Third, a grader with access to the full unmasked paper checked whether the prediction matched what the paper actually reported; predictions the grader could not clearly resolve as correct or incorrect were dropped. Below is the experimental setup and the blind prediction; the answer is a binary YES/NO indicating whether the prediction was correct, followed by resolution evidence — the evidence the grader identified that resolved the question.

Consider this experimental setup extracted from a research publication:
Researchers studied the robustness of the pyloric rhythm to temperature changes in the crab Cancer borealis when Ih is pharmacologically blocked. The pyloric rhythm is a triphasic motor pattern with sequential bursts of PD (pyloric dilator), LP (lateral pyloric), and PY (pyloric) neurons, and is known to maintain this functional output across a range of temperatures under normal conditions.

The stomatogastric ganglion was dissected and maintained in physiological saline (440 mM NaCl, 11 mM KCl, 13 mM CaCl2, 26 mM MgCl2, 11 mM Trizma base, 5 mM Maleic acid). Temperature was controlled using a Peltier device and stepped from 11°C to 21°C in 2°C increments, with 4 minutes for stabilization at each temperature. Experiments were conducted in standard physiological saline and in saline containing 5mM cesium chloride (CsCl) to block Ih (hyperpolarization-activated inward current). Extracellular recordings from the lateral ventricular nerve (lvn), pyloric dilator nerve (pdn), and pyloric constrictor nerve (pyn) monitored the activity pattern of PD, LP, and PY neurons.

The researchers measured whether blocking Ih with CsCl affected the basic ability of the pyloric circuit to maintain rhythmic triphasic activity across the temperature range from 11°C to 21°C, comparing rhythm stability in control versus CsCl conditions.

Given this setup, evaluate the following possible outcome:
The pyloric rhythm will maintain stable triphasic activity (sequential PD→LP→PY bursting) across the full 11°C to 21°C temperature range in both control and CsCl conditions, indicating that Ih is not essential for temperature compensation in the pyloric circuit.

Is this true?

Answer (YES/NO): NO